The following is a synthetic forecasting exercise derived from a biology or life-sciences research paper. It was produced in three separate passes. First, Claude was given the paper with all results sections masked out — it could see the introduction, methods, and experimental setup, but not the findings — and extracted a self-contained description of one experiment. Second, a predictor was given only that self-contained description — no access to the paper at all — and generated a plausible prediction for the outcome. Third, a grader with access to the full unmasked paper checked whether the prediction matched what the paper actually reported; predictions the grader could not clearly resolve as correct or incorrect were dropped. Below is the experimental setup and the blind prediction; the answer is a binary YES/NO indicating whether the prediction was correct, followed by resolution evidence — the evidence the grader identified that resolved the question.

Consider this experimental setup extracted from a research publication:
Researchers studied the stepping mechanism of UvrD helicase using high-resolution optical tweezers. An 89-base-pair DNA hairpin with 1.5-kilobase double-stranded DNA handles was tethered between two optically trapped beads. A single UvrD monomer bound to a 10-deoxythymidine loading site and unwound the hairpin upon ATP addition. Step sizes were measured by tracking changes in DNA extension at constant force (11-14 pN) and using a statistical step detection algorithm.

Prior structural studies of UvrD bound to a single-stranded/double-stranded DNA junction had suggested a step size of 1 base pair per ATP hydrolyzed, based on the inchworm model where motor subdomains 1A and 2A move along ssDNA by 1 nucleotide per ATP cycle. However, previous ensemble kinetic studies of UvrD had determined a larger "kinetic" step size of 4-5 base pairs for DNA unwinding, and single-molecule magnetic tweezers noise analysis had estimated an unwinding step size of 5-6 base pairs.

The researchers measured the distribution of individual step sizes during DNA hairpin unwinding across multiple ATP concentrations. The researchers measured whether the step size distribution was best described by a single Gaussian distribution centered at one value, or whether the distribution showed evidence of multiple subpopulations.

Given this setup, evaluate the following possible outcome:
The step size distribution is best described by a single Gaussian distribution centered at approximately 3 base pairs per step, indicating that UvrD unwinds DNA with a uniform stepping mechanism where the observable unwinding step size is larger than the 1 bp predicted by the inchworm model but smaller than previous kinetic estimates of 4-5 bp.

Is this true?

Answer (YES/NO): NO